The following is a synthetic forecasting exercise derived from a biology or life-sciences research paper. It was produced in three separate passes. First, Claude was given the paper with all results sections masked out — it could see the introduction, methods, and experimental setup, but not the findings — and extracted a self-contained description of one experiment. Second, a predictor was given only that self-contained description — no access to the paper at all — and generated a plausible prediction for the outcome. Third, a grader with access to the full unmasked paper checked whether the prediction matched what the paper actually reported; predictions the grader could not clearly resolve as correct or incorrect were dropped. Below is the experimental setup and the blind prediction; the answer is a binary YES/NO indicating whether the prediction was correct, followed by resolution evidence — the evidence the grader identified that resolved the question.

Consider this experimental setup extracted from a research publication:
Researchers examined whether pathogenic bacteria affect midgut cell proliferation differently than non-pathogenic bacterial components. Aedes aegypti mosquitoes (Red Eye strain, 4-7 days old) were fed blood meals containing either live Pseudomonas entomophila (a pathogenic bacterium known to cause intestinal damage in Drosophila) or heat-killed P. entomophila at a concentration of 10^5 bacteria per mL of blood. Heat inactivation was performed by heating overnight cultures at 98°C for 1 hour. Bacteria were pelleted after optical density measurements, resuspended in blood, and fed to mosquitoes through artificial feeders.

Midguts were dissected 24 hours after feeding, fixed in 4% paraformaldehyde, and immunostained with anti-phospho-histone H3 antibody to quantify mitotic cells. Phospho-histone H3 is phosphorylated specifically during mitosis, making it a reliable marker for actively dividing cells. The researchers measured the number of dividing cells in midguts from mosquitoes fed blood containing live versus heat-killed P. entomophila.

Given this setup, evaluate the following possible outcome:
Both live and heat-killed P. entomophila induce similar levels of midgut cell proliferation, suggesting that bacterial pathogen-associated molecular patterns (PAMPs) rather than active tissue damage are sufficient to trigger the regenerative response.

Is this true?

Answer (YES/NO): YES